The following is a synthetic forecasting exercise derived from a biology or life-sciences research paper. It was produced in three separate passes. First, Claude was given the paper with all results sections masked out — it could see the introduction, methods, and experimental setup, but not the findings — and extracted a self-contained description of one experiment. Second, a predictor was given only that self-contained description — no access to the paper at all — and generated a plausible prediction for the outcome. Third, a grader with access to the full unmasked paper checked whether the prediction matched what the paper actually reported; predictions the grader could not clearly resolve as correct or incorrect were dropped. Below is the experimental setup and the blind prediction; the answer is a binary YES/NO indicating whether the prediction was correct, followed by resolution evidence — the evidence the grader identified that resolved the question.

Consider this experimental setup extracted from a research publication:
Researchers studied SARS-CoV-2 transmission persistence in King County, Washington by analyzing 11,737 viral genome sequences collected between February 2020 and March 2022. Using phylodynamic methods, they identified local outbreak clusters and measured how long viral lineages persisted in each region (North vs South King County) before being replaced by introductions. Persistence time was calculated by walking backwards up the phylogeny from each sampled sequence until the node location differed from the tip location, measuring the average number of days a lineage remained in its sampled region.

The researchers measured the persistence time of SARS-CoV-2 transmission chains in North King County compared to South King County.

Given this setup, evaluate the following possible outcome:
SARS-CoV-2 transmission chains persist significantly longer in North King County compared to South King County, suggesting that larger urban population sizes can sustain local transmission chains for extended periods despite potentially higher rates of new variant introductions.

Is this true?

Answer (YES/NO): NO